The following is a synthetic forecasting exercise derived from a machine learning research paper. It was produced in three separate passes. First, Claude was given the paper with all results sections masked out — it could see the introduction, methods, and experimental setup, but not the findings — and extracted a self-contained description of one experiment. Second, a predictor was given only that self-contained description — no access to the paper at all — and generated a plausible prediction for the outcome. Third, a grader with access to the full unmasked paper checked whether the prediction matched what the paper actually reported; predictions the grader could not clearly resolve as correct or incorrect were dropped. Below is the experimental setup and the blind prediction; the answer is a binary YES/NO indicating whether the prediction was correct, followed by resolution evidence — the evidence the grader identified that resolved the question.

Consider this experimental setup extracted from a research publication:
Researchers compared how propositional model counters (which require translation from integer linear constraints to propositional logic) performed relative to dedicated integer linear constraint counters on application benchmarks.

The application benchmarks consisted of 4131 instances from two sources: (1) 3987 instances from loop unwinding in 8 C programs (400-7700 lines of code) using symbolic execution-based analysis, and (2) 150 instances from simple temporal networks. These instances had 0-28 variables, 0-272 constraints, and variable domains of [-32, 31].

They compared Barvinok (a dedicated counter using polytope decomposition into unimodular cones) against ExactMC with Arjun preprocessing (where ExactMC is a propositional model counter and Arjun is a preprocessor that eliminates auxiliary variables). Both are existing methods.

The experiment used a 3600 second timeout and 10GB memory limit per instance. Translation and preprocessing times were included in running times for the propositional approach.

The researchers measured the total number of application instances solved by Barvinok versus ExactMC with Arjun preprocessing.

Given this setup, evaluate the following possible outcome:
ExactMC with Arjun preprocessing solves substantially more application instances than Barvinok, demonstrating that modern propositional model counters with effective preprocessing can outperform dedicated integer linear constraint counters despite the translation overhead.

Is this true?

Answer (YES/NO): NO